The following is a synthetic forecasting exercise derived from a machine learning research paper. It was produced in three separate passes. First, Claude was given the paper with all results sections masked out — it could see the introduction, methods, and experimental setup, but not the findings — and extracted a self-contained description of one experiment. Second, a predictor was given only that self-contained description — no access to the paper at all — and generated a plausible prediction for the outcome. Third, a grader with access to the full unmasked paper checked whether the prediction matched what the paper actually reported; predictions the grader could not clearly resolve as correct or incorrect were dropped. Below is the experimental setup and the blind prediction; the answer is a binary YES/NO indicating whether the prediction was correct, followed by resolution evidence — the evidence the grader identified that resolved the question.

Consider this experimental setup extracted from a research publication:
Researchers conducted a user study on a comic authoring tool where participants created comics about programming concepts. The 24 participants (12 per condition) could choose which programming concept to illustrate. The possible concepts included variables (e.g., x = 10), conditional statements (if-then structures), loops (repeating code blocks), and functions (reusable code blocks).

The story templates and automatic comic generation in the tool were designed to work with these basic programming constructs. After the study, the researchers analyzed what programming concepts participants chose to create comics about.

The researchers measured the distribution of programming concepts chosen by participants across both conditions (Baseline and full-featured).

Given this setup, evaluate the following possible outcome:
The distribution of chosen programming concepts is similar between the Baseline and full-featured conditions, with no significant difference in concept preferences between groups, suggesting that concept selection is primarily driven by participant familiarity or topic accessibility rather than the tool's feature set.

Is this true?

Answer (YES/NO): YES